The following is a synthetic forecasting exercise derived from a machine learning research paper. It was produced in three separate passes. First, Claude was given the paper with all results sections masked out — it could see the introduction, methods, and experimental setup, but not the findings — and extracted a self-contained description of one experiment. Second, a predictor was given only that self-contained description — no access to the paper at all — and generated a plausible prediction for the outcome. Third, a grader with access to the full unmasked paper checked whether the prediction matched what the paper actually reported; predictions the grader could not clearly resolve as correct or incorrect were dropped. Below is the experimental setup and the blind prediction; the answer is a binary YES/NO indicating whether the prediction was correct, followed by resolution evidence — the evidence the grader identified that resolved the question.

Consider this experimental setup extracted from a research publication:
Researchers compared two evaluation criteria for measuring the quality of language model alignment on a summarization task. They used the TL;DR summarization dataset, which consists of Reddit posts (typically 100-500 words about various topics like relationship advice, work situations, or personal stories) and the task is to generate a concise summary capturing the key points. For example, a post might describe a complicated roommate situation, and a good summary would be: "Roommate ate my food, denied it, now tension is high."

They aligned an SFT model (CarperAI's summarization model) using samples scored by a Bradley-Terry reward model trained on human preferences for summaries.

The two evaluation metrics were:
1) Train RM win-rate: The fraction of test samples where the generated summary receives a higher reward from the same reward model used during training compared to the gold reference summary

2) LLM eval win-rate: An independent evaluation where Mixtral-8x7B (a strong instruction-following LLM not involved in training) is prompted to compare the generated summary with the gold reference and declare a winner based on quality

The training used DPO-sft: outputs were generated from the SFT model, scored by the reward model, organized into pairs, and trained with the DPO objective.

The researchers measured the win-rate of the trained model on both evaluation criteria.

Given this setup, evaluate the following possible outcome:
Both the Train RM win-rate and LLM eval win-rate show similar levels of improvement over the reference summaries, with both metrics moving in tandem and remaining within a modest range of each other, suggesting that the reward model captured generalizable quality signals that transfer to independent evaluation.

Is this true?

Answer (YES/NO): NO